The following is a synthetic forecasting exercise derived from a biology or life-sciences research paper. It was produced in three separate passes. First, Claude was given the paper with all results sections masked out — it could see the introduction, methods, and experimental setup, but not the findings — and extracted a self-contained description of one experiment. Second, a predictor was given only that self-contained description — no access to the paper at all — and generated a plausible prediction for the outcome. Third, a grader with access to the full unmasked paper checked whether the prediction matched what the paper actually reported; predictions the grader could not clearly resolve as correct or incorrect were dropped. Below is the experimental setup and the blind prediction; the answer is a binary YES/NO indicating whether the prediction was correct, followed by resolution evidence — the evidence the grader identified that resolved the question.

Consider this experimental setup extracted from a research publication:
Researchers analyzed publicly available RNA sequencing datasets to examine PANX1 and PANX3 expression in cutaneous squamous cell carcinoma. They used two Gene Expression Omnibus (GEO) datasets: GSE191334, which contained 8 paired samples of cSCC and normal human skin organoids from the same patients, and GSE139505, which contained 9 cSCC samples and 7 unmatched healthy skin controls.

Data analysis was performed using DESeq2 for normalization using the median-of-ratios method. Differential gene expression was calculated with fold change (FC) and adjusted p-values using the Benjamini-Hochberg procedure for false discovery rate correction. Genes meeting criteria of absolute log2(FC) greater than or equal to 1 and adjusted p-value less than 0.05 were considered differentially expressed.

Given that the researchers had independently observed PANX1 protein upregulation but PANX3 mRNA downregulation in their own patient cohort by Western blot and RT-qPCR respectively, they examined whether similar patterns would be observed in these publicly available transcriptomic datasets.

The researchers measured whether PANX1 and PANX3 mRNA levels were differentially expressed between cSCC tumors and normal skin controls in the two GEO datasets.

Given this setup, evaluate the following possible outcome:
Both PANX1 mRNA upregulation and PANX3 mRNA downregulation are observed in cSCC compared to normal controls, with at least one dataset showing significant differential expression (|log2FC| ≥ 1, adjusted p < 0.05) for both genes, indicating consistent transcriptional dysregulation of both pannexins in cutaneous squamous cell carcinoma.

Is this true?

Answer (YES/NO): NO